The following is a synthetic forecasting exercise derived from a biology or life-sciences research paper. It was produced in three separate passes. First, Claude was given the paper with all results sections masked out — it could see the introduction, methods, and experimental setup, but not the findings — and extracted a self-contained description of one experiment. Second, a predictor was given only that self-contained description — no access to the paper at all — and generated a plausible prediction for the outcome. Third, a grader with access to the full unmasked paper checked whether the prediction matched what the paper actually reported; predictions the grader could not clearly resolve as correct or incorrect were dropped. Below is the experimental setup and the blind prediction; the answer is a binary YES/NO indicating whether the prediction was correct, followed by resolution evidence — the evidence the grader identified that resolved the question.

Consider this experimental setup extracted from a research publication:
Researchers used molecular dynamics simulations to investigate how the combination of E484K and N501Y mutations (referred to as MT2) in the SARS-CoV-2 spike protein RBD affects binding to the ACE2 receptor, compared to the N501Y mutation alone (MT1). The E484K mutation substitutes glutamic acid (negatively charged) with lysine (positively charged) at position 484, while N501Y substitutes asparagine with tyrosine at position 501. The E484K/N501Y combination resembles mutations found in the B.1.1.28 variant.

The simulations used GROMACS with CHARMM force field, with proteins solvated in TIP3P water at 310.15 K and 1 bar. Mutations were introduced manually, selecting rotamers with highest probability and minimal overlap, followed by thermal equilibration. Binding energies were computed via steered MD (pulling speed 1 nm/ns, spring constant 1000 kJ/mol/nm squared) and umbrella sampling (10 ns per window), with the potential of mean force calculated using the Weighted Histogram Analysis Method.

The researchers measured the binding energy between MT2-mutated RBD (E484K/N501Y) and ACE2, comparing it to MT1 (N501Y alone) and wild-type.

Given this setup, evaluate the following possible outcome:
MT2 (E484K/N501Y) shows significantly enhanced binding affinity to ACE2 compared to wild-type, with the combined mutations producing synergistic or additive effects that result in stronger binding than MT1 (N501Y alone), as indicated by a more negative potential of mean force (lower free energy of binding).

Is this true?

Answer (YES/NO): NO